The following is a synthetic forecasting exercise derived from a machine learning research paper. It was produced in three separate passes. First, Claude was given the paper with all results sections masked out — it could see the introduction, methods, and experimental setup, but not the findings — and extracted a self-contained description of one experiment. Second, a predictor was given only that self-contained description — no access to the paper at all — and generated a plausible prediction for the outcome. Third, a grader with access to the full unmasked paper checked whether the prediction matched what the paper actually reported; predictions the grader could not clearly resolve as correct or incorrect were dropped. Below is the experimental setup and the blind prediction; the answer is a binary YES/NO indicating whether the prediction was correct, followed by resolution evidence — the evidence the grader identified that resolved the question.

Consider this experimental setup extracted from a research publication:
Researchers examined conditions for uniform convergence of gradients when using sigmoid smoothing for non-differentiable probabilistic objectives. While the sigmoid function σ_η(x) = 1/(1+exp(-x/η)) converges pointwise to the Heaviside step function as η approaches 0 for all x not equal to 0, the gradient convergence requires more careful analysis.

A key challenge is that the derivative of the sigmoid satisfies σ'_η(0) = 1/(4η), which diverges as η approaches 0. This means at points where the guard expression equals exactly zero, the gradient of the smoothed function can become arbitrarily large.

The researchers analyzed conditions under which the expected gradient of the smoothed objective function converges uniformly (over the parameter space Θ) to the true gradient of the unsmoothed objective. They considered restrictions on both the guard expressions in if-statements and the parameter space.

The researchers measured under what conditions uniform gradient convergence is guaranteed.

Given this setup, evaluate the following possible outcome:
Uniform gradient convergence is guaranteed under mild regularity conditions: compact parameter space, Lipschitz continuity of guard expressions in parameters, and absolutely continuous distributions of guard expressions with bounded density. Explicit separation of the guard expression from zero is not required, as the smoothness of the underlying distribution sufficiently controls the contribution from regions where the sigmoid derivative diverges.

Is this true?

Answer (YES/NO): NO